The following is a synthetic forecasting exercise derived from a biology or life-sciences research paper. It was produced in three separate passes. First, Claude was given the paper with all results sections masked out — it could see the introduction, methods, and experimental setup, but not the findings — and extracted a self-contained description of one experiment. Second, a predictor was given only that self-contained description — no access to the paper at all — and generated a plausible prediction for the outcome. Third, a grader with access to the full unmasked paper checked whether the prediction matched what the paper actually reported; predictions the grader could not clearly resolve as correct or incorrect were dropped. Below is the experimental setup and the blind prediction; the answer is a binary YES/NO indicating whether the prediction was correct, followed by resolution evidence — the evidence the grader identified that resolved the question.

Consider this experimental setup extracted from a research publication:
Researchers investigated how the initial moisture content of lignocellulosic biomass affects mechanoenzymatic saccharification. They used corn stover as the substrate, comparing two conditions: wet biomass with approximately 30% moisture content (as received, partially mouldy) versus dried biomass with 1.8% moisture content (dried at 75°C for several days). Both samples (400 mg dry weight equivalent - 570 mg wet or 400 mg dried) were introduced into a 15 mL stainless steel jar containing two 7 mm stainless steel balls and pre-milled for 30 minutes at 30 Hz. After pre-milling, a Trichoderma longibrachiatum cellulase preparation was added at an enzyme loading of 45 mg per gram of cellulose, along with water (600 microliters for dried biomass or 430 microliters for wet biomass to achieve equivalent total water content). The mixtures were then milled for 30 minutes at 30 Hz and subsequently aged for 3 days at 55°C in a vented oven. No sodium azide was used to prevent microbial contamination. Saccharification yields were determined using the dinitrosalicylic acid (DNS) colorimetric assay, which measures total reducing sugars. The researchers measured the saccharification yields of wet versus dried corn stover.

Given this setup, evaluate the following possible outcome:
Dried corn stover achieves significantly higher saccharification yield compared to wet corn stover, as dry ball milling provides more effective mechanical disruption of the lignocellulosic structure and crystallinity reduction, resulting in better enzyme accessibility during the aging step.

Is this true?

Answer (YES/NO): YES